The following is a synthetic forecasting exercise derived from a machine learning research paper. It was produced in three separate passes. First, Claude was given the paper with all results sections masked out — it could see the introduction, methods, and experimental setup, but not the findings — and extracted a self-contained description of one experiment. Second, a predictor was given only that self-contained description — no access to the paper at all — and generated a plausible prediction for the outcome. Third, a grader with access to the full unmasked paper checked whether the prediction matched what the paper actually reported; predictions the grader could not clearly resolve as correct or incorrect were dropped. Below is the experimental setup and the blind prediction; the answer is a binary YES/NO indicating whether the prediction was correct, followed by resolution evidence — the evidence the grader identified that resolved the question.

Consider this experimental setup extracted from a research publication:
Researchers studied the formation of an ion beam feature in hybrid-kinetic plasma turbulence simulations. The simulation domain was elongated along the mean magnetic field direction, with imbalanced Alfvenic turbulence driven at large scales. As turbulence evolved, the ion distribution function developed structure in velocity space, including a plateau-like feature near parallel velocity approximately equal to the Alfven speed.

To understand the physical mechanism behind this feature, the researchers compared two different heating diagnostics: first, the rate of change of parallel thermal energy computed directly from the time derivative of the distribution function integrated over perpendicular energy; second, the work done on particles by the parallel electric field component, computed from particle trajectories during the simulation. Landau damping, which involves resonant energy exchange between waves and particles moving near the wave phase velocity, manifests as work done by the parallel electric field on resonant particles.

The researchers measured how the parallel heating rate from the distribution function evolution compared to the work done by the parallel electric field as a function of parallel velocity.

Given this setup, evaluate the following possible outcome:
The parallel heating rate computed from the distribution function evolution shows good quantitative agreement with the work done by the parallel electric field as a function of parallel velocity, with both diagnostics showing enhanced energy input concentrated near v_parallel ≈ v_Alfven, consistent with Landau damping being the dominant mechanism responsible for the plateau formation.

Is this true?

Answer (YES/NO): YES